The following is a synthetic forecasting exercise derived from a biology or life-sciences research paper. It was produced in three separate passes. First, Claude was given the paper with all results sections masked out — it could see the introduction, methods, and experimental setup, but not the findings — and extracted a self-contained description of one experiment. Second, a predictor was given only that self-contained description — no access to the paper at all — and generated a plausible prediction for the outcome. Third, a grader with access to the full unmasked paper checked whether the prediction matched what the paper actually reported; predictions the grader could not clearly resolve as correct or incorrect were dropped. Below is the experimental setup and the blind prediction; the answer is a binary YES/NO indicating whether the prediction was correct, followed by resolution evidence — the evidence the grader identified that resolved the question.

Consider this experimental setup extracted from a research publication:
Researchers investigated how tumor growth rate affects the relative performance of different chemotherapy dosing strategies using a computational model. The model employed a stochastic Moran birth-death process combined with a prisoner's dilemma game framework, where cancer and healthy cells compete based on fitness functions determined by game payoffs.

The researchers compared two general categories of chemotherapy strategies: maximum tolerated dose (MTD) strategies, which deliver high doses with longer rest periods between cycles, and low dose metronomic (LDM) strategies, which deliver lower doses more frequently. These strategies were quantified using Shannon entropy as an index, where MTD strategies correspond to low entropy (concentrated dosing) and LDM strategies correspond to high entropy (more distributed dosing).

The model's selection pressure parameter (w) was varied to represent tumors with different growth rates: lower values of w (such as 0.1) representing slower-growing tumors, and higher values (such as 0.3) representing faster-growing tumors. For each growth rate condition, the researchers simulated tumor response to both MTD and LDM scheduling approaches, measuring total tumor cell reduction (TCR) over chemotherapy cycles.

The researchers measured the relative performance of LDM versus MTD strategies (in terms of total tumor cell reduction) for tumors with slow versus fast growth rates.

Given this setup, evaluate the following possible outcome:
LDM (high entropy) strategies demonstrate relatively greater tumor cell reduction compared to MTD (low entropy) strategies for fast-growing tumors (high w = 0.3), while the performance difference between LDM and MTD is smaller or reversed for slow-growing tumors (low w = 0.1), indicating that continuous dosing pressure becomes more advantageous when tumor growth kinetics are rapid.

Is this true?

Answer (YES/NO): YES